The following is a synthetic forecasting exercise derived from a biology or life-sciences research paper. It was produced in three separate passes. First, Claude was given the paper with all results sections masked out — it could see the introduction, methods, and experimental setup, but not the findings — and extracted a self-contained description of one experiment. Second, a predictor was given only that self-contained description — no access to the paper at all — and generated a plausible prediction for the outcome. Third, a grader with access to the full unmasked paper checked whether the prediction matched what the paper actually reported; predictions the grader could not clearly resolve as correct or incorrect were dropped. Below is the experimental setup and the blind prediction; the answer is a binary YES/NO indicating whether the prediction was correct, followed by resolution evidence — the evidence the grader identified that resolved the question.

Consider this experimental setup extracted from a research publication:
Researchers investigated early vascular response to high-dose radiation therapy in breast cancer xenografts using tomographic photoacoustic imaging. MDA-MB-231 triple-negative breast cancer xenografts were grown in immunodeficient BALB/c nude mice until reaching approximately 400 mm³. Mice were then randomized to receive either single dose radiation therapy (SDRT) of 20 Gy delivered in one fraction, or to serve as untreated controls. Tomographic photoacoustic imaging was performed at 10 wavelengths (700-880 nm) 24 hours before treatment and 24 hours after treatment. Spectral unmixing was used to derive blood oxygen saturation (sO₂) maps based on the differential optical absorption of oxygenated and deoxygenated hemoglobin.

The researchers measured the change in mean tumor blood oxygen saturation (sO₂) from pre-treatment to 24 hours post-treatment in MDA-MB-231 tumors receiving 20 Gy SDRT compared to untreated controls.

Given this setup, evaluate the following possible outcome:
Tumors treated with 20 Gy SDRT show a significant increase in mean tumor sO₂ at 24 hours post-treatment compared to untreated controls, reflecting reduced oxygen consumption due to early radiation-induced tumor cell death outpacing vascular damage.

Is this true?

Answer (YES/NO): NO